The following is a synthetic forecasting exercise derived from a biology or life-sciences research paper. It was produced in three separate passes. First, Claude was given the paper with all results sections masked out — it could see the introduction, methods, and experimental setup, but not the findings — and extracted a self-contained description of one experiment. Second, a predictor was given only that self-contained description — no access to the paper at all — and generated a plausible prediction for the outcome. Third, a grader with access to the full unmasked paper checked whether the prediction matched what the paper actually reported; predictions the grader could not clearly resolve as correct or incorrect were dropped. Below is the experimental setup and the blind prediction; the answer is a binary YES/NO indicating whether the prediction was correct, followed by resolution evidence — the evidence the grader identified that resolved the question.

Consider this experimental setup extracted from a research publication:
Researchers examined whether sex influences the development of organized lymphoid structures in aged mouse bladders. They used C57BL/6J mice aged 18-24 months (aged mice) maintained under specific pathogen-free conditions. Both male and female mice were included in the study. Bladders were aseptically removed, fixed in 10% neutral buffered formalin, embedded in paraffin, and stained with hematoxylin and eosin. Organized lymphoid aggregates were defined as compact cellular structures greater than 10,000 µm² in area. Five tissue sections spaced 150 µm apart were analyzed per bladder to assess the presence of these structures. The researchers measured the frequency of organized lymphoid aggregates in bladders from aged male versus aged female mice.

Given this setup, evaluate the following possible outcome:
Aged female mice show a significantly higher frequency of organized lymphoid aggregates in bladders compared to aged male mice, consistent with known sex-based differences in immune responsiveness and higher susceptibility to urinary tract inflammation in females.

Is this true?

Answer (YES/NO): YES